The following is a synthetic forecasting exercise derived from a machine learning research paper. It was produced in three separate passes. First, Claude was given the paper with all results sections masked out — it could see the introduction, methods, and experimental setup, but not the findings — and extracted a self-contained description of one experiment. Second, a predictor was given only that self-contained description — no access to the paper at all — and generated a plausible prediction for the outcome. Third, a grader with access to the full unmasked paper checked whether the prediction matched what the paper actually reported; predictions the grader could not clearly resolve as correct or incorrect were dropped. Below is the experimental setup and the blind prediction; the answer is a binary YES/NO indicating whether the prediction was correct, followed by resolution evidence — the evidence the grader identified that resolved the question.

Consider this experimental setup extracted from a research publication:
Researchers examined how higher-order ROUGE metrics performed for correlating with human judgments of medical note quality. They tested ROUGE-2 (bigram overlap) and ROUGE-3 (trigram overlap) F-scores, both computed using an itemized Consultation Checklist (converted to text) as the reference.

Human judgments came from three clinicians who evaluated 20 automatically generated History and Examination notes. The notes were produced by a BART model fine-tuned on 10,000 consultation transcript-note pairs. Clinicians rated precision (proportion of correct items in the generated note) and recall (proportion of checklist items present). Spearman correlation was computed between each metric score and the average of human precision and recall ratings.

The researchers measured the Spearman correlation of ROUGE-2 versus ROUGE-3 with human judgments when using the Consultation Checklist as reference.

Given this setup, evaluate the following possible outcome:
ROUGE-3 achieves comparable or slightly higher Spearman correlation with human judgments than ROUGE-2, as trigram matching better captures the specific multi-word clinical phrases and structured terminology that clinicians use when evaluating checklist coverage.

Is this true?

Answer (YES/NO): NO